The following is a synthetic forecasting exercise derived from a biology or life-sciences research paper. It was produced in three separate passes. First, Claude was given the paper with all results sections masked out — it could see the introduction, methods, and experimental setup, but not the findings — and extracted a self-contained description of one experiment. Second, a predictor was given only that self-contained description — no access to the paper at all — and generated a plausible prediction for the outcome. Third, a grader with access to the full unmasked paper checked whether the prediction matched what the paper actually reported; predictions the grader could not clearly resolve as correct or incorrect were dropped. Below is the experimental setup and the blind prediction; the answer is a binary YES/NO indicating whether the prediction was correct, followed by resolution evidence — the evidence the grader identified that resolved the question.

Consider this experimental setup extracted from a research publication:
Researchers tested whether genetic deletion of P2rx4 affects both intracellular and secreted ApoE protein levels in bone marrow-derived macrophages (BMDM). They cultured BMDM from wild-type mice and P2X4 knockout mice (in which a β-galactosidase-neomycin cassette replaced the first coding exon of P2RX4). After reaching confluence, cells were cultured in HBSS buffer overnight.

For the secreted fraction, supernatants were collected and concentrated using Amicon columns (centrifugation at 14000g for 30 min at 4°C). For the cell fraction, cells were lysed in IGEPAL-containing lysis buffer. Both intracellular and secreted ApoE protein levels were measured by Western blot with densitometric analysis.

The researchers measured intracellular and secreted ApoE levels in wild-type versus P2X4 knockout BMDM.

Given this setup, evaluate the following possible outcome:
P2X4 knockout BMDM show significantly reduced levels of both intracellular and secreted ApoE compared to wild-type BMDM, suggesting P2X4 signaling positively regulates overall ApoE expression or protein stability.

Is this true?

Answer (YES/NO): NO